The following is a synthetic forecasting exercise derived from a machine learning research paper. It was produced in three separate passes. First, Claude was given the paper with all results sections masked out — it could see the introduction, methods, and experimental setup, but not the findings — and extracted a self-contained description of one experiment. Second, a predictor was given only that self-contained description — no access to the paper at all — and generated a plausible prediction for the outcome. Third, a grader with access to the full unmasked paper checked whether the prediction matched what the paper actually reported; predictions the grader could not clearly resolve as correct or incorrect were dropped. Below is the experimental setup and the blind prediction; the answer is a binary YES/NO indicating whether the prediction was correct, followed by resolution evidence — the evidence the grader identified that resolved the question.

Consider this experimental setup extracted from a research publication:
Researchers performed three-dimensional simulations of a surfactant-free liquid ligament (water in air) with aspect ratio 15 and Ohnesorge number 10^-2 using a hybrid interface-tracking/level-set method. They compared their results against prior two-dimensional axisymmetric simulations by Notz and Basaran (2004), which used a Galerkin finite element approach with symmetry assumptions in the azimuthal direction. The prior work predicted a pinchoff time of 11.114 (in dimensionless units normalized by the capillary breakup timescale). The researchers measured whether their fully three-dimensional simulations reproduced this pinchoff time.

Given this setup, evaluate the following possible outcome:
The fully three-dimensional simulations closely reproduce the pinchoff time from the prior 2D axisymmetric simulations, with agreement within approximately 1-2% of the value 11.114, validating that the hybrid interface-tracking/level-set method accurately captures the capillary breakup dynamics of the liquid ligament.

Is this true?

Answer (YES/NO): YES